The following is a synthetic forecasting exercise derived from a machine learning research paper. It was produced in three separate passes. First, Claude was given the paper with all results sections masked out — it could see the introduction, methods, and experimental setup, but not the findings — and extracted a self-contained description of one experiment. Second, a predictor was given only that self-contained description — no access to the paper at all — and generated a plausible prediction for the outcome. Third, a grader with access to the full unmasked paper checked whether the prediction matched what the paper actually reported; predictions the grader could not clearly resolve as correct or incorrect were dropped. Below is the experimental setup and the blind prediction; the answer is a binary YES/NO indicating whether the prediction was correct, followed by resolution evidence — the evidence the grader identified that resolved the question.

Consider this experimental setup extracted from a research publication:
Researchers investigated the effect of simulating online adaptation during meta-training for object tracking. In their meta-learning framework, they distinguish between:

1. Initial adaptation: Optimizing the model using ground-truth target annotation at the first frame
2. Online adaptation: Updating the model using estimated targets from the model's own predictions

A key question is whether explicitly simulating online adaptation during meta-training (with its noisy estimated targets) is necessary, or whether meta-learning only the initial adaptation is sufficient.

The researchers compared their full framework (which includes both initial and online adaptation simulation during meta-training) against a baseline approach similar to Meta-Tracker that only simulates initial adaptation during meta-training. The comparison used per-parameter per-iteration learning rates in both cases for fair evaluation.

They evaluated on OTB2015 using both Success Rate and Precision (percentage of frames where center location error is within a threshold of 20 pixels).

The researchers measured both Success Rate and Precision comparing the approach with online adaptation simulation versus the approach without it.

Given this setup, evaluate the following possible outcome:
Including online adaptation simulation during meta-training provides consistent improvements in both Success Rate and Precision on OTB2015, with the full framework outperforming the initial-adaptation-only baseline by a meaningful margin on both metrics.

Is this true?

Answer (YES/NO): YES